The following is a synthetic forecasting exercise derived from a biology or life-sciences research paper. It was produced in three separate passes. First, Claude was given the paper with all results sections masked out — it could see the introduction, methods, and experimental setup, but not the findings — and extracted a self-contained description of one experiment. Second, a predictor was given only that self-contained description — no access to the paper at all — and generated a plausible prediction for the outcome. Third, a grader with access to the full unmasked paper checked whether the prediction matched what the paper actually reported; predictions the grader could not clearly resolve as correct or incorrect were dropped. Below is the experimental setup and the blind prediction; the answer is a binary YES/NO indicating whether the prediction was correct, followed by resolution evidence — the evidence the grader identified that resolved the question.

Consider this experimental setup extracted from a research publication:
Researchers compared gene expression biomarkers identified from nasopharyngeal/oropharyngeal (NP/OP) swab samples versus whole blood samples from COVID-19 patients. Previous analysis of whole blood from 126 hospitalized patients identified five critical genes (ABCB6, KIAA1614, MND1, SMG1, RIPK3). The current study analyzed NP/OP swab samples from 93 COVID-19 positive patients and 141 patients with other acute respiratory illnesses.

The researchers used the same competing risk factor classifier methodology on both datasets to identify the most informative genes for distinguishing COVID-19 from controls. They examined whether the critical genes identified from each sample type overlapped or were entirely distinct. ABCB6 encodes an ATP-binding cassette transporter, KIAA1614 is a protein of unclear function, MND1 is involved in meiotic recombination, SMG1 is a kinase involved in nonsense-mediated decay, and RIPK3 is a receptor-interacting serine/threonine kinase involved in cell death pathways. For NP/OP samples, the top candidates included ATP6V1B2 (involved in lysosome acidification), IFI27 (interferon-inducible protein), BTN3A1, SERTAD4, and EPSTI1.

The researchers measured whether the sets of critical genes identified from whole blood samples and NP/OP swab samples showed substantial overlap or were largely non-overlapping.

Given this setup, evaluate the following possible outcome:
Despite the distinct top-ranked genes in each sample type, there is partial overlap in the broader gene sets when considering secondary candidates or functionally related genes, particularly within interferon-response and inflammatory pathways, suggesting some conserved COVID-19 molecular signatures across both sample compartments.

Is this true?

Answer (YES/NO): NO